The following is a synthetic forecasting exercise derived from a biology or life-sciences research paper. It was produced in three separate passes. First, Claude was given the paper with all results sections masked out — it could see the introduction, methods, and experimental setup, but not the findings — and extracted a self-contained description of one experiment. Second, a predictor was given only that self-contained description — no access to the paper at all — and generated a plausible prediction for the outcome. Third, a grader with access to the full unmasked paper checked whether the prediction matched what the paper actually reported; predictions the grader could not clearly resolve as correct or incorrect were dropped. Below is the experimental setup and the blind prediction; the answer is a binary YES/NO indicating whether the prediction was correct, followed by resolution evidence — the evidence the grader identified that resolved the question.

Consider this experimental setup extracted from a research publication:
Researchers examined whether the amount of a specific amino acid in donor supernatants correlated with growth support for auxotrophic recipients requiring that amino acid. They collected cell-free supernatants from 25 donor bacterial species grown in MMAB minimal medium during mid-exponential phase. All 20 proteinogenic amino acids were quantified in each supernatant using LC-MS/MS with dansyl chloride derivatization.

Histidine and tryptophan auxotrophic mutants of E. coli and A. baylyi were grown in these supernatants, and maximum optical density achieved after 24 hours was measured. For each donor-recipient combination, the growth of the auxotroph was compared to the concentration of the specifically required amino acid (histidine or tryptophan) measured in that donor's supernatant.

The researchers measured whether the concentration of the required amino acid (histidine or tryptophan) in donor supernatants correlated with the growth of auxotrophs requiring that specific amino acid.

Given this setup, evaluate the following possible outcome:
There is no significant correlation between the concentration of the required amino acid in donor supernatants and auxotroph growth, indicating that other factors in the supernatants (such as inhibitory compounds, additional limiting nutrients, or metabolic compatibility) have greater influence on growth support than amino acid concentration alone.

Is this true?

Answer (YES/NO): NO